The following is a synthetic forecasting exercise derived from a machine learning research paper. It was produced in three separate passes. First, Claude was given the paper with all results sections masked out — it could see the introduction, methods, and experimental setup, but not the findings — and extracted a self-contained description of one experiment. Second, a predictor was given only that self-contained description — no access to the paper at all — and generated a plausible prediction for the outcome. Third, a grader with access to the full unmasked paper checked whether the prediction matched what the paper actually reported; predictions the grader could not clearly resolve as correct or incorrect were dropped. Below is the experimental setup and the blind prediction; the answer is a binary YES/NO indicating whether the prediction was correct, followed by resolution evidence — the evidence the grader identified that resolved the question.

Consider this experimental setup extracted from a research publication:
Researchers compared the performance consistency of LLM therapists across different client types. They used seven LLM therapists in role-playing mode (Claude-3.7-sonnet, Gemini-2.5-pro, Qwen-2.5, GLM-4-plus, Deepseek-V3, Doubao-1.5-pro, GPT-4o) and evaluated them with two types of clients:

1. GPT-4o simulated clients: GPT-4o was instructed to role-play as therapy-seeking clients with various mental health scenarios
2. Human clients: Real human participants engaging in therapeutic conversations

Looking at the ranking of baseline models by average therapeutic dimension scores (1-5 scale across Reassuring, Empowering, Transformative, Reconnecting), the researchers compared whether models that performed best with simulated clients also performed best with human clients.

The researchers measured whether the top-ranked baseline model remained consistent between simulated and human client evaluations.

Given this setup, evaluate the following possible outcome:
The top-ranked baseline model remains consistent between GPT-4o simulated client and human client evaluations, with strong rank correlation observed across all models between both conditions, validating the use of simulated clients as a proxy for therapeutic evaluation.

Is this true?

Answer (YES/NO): NO